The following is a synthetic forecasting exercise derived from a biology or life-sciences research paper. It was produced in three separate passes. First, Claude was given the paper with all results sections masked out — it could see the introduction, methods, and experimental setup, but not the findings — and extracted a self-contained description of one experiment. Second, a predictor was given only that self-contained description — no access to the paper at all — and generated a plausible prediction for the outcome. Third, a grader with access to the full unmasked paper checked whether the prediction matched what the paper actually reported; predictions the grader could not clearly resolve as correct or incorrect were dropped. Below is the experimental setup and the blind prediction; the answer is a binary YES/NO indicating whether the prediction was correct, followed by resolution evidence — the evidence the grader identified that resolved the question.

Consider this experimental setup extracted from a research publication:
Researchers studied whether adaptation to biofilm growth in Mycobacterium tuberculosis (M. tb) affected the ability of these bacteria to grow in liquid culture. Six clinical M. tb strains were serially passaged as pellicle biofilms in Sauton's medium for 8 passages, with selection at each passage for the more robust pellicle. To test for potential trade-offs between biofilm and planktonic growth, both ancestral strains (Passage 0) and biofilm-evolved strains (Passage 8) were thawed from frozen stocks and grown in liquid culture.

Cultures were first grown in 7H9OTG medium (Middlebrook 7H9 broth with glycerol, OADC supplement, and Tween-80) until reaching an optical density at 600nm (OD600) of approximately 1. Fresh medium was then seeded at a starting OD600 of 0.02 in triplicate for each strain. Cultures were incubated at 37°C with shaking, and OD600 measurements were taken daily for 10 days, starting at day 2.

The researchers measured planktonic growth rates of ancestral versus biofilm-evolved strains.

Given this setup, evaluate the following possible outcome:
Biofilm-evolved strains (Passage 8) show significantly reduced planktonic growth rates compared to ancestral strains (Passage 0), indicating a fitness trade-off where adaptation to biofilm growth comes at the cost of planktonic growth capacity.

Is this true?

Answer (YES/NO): NO